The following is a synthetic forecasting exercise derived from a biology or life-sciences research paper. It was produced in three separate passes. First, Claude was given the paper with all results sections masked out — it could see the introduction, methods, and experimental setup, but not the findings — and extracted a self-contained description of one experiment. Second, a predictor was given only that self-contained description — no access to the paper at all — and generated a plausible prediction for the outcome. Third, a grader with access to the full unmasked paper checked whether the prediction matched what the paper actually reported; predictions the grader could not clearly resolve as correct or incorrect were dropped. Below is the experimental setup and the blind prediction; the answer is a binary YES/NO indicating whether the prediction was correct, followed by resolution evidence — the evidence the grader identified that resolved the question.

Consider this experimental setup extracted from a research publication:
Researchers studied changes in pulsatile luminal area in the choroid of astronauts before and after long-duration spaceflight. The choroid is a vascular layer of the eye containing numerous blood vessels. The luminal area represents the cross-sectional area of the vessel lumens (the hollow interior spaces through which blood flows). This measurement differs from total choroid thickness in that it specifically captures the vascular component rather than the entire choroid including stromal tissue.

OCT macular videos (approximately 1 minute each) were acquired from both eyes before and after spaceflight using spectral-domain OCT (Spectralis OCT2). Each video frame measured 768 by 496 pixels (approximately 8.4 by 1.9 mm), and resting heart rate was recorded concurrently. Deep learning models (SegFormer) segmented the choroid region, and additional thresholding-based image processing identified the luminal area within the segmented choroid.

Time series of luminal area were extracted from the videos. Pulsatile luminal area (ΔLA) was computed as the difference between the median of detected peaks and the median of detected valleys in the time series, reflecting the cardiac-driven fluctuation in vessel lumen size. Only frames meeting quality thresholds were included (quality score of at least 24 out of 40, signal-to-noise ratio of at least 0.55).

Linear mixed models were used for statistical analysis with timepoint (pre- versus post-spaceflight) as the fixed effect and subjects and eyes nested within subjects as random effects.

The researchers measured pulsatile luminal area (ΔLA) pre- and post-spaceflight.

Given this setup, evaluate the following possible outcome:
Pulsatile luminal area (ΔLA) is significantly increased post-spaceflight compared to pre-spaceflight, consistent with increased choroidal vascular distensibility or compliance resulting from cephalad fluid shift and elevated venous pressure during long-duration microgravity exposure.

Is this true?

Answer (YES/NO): YES